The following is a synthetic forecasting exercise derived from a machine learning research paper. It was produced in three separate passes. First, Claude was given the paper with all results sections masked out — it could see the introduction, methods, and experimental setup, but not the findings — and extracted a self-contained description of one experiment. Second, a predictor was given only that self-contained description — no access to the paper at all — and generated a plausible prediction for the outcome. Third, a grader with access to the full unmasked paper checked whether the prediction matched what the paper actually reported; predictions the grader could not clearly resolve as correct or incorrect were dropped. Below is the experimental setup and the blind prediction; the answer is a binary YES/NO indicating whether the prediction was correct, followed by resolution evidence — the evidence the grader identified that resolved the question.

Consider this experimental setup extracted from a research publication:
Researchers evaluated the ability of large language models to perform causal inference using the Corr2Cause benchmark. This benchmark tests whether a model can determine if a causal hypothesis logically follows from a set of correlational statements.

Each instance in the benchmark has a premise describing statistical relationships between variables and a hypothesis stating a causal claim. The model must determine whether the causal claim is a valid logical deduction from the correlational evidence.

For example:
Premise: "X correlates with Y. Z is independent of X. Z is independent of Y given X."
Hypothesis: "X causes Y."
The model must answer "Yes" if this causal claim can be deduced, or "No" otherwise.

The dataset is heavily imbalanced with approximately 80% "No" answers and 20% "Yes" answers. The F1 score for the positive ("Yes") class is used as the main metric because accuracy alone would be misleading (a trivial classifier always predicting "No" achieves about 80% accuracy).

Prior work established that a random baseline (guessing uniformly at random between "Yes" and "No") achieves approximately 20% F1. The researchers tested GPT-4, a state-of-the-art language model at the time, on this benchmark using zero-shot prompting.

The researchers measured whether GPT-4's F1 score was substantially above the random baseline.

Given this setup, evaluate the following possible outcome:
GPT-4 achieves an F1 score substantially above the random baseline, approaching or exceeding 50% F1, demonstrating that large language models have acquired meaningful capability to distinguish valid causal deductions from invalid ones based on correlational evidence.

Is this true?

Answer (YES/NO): NO